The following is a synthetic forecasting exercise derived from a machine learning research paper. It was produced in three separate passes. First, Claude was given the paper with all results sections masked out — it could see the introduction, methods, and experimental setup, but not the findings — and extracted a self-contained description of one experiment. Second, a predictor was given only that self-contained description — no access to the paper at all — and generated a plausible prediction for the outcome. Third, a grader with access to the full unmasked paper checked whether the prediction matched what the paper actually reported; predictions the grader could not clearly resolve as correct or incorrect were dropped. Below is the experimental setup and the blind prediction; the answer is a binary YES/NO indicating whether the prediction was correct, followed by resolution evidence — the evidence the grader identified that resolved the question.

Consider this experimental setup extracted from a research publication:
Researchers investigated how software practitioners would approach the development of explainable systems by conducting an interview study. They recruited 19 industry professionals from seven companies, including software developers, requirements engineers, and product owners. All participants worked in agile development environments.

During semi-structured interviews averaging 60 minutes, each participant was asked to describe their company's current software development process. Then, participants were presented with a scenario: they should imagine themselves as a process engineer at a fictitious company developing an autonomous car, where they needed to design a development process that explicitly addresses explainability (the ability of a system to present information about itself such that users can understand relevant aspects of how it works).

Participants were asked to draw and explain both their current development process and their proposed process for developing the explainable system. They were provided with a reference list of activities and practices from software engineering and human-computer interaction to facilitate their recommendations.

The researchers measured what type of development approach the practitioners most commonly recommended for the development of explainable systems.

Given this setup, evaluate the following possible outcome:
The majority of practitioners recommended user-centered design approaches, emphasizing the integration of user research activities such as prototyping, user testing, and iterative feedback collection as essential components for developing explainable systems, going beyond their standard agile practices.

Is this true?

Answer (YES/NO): YES